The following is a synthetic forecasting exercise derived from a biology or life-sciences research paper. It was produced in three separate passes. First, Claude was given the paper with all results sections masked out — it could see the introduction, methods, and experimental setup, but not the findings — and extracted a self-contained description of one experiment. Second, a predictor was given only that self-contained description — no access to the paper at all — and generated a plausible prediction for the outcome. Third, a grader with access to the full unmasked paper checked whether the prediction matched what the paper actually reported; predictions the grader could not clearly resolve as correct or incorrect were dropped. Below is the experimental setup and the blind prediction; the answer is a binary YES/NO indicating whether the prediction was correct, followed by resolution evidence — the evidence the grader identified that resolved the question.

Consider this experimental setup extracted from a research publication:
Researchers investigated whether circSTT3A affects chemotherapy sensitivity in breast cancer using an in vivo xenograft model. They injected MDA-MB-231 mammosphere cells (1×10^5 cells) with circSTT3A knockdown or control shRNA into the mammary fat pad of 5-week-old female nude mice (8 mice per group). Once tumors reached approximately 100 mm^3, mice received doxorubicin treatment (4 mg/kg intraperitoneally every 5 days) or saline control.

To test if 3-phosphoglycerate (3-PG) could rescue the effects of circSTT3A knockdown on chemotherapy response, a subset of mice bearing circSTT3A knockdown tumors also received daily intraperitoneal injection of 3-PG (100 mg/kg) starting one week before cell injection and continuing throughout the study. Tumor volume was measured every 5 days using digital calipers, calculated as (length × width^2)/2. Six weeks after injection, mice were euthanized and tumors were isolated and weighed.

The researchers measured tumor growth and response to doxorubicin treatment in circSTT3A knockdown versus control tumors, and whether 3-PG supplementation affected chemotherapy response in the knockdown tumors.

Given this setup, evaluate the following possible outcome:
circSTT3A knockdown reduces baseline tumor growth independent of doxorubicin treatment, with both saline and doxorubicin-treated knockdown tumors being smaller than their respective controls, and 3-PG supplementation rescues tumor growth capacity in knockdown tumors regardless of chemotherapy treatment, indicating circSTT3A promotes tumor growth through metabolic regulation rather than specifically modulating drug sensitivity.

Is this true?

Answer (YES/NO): NO